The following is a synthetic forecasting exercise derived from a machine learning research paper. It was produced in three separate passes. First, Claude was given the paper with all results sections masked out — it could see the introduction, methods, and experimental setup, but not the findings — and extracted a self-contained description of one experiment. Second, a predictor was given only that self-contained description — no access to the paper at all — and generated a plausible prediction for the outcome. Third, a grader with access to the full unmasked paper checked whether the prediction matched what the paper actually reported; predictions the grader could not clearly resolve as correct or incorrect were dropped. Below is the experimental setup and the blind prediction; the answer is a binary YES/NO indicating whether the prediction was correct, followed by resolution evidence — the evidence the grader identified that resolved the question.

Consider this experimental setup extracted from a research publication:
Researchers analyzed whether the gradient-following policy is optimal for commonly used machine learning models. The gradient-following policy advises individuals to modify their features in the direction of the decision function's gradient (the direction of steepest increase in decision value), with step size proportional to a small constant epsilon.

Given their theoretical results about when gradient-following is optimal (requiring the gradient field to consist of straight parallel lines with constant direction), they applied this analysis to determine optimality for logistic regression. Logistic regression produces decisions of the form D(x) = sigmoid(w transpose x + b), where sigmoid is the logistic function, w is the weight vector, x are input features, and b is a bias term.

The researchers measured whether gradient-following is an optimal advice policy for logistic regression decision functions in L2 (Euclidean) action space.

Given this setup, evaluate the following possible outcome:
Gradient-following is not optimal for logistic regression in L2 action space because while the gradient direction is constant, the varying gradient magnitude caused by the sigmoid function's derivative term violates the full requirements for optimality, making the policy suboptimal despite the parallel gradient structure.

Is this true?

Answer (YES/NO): NO